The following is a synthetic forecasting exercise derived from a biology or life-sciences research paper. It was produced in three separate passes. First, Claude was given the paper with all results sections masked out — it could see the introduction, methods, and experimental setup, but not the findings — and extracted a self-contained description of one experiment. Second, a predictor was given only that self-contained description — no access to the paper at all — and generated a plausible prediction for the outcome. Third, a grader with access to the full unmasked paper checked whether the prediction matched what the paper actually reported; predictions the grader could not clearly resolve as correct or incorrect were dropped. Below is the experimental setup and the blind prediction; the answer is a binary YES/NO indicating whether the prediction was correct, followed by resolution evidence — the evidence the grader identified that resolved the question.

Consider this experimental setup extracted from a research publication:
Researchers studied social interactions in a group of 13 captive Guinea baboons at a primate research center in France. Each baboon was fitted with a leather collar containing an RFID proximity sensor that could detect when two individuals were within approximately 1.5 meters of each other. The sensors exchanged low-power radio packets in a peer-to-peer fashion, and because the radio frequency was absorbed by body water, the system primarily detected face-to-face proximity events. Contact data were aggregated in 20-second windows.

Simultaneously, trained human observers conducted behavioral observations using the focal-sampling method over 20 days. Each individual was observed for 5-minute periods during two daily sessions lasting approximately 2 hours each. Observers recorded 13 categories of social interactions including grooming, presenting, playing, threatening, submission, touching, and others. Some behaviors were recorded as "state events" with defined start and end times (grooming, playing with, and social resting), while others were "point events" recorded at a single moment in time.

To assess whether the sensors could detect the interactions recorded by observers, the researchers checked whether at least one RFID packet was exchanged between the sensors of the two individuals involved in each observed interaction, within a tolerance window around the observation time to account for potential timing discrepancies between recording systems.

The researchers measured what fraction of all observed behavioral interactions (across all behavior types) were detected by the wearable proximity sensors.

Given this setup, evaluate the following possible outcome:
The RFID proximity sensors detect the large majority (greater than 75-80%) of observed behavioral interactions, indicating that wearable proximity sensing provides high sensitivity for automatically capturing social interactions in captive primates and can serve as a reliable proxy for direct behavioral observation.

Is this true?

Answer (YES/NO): NO